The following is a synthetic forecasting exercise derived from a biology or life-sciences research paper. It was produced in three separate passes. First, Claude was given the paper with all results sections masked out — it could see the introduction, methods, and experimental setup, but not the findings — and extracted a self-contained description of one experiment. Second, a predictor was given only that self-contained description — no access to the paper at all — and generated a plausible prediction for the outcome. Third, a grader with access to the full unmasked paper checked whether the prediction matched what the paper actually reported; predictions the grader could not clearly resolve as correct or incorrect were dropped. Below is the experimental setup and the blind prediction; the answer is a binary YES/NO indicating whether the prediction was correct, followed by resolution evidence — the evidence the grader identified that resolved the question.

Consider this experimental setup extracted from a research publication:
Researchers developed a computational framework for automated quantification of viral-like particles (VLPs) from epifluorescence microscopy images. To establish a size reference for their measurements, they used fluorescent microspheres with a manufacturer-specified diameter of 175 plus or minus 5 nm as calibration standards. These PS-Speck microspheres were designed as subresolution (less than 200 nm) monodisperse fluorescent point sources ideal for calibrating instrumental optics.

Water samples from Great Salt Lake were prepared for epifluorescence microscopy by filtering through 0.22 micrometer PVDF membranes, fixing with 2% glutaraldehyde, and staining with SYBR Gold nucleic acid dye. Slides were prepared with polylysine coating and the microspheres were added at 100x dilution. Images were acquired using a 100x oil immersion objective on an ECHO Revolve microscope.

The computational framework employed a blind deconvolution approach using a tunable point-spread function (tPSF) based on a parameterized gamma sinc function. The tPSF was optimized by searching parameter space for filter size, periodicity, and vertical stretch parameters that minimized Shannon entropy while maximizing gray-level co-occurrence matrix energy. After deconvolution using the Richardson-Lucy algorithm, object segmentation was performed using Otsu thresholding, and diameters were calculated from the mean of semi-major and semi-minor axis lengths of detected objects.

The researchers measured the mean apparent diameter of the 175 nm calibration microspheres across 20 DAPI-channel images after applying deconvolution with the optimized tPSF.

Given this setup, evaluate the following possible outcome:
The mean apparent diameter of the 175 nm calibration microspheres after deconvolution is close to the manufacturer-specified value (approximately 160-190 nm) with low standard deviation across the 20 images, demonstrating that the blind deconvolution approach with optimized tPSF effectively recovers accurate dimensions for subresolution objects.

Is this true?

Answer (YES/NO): NO